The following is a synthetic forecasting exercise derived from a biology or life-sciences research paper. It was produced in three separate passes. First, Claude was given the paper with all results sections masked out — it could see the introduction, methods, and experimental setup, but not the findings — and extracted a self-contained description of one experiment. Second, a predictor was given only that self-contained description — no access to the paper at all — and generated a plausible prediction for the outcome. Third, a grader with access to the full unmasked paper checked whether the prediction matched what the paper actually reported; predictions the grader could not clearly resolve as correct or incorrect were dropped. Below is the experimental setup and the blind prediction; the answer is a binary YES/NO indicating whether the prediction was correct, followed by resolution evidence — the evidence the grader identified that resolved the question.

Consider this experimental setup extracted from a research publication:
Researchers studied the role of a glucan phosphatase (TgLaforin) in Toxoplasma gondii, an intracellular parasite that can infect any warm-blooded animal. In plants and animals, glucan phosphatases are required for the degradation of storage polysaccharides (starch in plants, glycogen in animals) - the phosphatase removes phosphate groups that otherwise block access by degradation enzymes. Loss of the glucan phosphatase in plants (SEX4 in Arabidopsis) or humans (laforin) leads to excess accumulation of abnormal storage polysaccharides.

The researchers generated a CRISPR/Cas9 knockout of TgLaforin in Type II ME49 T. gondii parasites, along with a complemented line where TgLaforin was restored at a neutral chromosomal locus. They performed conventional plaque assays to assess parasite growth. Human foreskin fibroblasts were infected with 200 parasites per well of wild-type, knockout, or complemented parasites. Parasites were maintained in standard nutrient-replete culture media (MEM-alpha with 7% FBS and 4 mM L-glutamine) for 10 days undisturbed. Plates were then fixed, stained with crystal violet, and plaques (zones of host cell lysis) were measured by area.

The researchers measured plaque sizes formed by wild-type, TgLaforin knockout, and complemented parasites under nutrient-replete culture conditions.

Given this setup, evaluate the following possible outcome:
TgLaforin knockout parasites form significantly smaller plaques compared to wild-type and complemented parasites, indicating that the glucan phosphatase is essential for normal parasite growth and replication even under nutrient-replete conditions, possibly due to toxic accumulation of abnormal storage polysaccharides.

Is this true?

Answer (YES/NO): NO